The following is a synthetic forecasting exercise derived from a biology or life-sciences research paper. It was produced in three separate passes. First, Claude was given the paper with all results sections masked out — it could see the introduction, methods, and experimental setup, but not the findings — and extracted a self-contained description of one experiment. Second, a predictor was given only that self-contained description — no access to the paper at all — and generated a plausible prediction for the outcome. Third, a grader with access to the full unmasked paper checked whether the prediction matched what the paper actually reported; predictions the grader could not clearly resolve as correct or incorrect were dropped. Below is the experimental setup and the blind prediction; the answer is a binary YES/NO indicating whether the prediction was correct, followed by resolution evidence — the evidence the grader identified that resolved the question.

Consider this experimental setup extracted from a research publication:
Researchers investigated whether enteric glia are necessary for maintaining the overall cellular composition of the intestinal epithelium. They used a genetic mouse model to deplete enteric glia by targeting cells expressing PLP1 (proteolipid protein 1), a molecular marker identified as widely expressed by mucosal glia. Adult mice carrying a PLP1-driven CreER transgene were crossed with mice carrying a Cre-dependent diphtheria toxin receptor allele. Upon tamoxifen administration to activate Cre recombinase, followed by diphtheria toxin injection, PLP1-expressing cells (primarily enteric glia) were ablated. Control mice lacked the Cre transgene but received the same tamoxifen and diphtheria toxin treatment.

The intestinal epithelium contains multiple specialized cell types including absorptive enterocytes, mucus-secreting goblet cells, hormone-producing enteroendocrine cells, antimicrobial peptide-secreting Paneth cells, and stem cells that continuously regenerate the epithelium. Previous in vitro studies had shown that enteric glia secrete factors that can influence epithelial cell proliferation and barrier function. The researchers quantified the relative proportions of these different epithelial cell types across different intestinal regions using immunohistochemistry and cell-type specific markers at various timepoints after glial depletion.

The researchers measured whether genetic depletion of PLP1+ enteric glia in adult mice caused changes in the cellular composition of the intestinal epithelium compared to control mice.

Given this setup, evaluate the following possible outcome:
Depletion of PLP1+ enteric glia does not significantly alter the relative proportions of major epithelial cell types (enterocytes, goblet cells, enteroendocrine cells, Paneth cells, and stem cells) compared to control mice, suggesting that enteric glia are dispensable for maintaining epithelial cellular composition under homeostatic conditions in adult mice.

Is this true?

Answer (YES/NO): YES